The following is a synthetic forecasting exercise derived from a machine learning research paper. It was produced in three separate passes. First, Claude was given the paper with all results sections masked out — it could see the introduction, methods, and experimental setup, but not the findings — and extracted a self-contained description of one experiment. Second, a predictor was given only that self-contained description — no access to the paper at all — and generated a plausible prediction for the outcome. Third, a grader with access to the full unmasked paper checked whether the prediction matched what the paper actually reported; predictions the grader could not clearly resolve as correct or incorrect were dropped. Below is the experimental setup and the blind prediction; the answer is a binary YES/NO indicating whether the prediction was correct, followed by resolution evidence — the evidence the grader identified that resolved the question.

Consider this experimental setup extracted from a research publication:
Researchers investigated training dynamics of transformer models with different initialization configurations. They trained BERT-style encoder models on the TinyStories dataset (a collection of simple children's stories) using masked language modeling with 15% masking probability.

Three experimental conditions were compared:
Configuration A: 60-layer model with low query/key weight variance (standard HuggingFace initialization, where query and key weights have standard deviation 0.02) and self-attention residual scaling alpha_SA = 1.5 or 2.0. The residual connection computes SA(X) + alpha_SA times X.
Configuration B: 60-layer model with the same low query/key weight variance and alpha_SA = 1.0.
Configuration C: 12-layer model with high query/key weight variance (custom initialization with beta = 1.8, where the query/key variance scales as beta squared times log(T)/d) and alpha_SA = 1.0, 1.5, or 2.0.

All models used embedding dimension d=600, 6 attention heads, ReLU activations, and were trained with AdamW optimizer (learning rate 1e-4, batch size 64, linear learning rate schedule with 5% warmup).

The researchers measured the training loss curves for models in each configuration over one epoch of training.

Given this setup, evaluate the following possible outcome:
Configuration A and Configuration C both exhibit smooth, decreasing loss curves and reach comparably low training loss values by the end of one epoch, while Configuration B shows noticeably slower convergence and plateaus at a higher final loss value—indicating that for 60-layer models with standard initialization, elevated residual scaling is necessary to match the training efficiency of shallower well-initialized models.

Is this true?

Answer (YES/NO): NO